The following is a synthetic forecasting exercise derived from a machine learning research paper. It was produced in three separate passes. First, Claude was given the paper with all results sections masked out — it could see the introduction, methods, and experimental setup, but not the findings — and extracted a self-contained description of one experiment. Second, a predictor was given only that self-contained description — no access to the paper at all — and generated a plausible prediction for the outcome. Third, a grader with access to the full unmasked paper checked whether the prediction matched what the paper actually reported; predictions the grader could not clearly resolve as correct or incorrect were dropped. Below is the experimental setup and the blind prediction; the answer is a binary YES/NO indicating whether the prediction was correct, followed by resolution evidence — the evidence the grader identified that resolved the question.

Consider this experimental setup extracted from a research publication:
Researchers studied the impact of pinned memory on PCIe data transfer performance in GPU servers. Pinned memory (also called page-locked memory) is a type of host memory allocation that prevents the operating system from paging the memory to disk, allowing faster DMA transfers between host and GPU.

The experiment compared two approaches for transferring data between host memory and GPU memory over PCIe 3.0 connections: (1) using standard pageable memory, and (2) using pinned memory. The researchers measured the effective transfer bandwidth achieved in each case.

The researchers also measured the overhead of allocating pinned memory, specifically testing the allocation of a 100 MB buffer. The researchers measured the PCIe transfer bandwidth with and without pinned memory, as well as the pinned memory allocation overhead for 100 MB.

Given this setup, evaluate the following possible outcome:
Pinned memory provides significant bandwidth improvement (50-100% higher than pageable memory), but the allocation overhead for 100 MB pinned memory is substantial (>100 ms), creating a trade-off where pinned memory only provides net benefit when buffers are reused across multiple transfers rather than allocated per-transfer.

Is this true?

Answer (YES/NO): NO